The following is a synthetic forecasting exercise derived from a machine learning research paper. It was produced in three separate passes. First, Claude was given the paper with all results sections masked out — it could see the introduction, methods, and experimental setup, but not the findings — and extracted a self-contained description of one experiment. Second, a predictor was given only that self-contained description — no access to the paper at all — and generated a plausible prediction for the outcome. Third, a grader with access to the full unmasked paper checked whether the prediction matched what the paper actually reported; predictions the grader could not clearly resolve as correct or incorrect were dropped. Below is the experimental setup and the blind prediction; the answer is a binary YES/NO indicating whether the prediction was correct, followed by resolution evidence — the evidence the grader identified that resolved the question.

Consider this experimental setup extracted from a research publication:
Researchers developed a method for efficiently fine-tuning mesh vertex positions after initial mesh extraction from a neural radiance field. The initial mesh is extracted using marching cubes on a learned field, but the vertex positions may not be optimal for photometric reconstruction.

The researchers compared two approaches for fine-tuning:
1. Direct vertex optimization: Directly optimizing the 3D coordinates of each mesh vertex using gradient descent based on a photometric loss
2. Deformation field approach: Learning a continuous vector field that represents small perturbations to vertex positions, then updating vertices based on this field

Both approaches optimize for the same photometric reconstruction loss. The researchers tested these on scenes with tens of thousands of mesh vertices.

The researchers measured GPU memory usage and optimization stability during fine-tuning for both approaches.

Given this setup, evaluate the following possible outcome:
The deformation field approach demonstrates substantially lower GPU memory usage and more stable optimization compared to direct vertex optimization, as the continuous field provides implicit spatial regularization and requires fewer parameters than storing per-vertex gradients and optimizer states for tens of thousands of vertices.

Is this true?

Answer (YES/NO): YES